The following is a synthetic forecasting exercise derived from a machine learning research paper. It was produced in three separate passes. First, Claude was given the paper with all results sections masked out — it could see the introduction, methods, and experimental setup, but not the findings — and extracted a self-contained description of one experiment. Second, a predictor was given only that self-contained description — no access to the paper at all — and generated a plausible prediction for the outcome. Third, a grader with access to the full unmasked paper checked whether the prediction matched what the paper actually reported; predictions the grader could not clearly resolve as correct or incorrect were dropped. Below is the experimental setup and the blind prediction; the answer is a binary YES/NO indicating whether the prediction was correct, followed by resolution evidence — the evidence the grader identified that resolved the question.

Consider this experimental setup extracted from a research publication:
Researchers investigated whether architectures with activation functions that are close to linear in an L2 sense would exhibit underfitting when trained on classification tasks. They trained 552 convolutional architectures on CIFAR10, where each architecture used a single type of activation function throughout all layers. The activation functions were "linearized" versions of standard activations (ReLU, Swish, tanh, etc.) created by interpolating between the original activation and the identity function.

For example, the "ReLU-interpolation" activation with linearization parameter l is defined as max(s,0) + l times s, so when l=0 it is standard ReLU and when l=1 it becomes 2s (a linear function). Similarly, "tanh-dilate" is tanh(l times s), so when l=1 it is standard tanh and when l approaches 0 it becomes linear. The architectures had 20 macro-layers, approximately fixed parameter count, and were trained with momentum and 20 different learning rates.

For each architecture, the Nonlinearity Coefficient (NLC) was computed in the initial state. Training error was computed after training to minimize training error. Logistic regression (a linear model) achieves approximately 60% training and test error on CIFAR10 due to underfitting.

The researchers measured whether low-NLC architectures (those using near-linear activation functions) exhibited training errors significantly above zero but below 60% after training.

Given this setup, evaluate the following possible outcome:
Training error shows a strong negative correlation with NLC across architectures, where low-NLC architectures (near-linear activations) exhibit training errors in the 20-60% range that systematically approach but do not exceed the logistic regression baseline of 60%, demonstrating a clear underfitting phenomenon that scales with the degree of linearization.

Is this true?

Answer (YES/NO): NO